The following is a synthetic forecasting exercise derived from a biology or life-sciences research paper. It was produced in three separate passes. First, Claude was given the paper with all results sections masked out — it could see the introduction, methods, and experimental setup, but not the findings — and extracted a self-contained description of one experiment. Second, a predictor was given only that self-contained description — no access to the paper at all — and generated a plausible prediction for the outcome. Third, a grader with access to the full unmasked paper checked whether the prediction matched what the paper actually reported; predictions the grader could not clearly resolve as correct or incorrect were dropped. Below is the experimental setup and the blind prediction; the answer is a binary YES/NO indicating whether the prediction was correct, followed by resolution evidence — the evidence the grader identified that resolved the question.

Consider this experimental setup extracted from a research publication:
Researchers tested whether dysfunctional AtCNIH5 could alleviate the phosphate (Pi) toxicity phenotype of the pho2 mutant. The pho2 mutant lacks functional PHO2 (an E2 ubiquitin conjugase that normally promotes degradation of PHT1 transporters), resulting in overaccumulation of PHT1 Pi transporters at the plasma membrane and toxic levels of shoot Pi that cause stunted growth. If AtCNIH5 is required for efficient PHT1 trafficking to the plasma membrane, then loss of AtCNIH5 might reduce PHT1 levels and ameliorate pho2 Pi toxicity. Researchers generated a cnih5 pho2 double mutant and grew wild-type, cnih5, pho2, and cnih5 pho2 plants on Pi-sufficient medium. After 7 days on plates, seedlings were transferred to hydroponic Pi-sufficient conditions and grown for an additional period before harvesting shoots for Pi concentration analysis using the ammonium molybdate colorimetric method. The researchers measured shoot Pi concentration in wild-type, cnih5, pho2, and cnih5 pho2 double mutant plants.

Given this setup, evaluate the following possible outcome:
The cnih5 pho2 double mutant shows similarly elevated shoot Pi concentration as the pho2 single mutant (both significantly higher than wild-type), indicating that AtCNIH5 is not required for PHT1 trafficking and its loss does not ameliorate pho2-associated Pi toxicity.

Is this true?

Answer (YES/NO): NO